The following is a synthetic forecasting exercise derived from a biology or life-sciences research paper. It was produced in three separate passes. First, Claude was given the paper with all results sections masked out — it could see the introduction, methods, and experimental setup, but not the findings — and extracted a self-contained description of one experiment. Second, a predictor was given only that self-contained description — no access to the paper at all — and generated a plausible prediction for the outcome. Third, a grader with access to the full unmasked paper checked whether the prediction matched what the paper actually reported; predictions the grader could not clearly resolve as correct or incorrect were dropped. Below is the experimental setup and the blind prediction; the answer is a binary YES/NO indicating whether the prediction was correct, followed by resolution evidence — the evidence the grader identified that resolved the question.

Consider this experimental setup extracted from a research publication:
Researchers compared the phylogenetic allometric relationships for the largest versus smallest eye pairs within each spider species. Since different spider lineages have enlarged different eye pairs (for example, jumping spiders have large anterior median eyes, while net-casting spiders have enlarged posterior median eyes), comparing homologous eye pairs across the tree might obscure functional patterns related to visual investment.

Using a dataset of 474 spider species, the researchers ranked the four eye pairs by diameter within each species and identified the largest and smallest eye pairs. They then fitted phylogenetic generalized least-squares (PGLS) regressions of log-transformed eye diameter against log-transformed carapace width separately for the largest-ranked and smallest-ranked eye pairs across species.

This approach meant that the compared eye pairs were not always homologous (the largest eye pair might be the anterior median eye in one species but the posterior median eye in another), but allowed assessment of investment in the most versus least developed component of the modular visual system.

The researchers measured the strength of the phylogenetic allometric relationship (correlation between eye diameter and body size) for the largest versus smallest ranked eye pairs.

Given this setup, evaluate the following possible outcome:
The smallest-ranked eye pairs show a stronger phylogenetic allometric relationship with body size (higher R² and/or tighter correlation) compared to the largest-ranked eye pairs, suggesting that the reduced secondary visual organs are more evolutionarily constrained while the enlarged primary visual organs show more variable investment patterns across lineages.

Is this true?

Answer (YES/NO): YES